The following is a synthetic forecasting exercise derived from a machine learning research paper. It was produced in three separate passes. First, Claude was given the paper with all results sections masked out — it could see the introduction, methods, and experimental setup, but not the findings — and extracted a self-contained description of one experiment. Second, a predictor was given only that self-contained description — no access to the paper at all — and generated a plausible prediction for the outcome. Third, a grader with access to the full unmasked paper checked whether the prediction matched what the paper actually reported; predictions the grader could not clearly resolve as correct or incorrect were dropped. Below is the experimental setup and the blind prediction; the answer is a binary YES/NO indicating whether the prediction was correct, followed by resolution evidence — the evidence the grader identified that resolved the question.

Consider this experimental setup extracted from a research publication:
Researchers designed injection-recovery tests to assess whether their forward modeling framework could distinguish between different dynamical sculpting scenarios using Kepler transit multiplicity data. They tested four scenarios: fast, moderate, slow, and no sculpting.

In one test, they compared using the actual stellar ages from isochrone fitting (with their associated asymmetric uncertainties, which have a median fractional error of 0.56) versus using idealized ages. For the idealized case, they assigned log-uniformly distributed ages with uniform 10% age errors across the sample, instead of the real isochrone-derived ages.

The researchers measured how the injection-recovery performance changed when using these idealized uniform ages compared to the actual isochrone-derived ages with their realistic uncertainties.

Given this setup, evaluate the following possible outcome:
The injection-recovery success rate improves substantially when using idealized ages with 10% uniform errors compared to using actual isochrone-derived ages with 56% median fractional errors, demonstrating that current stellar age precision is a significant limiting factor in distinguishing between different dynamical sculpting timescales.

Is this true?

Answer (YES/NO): NO